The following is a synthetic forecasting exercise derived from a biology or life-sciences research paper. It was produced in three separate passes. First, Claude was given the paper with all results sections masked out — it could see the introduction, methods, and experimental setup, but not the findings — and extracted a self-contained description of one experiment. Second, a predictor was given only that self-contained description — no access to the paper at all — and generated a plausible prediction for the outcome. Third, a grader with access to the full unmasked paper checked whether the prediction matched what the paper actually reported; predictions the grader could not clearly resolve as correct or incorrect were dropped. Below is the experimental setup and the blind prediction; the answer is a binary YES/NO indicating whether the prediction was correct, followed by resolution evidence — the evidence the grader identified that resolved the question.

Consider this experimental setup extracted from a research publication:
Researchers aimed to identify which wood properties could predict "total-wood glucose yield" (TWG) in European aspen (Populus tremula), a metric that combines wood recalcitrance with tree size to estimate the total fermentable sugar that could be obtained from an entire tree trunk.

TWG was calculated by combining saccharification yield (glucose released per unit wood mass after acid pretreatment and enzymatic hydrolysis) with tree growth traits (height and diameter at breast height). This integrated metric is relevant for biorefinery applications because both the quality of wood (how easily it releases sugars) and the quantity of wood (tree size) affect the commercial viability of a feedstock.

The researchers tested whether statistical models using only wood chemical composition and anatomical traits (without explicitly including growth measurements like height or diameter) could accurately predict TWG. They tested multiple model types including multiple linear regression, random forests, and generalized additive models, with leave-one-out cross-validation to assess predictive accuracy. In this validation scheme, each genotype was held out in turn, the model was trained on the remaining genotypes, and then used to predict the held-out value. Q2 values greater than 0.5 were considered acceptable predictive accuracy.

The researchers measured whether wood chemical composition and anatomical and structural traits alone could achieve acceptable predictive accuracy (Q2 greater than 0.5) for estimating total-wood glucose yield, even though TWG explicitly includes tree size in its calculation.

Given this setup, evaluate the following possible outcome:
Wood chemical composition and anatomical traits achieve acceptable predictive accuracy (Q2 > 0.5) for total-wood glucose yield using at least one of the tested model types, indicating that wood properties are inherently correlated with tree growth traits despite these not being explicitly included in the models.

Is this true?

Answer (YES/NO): NO